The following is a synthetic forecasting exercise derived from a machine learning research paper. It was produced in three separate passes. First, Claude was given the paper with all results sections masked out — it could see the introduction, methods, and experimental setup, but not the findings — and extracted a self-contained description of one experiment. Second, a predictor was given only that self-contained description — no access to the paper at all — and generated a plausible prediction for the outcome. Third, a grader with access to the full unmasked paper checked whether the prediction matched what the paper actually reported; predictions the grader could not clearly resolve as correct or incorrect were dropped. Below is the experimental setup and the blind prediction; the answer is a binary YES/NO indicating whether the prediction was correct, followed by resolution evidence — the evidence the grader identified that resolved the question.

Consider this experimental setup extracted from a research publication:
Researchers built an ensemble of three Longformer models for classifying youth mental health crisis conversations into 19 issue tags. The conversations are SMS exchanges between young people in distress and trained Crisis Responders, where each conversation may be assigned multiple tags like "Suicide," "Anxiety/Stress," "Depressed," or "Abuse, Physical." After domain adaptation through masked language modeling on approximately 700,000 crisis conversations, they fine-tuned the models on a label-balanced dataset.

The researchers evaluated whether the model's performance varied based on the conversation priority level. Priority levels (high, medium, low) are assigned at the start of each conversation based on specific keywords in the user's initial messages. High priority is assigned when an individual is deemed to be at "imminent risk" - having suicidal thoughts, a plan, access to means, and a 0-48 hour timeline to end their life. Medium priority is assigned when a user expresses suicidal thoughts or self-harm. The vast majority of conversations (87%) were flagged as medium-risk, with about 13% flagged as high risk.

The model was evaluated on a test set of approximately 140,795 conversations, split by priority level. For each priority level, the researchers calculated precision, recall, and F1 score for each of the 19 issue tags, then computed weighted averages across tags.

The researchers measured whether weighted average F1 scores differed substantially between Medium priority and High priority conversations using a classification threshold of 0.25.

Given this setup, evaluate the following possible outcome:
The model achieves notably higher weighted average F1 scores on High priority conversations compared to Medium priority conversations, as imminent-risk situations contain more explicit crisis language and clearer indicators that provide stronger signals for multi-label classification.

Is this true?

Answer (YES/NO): NO